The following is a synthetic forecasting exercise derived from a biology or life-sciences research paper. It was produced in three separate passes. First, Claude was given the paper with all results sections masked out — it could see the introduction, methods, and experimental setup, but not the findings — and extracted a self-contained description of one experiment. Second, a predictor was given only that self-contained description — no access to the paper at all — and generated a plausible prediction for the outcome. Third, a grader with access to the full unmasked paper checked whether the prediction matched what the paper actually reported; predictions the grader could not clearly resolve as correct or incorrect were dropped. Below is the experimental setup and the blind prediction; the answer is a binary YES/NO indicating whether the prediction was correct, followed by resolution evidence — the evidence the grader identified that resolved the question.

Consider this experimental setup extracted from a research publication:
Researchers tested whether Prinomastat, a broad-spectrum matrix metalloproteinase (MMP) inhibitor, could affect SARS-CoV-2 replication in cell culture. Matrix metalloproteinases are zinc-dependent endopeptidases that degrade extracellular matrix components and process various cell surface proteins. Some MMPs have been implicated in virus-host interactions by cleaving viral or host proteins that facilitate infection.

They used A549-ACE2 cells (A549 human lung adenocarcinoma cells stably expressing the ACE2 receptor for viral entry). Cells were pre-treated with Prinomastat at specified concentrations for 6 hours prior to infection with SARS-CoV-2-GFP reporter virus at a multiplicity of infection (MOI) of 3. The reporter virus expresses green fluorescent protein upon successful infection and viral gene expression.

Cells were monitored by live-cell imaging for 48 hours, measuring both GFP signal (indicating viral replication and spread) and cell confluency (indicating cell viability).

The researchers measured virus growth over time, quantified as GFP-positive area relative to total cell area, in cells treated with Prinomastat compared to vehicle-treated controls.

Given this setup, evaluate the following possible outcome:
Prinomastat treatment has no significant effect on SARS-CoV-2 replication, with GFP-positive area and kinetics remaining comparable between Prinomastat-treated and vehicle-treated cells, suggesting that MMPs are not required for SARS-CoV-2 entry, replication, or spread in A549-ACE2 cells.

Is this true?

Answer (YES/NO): NO